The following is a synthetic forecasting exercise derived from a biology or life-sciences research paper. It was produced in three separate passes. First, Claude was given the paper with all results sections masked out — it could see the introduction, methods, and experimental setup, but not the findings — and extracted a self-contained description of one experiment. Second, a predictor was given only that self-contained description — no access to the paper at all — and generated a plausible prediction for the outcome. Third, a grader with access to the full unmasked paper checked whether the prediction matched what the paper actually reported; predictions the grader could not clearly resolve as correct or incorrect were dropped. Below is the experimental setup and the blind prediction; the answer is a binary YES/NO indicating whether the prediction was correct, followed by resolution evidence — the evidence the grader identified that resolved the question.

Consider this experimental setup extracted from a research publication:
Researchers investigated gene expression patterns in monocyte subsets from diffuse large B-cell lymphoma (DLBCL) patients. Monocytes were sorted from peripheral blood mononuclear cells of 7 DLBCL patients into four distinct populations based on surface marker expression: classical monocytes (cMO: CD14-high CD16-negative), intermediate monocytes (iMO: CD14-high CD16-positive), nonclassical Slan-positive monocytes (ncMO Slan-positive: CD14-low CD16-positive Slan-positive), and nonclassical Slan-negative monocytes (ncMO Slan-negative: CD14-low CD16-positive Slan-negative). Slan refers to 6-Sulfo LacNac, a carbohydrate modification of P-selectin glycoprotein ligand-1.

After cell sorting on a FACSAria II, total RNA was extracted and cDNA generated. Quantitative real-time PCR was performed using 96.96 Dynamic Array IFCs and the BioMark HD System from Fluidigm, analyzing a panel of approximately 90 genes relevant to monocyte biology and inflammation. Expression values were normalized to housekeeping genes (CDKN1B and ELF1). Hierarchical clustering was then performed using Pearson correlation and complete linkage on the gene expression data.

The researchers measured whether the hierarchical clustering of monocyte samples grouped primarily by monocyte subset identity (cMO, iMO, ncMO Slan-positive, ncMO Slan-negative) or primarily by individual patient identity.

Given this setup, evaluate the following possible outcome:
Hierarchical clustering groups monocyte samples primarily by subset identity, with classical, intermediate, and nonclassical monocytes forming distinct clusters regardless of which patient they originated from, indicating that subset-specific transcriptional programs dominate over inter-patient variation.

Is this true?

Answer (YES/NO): NO